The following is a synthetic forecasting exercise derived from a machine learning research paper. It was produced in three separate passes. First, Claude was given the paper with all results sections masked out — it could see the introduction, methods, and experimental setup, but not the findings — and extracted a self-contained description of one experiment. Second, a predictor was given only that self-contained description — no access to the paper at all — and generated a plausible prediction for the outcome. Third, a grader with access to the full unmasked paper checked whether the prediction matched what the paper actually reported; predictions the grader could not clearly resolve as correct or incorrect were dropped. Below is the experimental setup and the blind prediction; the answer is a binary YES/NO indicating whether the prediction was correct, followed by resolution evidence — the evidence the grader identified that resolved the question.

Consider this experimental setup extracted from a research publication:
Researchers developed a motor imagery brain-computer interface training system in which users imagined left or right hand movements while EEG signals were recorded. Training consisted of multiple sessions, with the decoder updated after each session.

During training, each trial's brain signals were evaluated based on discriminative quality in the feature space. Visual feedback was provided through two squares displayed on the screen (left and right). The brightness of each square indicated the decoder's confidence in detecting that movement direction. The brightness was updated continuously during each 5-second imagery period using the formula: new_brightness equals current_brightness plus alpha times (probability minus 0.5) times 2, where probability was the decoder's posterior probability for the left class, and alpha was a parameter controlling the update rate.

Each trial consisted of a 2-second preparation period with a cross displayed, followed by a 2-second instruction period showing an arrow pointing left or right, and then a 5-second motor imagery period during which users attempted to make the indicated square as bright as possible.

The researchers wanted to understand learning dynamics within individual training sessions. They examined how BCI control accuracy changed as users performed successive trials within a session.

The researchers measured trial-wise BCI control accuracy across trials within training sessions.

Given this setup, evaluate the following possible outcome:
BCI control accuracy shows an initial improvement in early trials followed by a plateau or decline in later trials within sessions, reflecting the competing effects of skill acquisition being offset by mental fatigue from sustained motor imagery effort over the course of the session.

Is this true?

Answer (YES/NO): NO